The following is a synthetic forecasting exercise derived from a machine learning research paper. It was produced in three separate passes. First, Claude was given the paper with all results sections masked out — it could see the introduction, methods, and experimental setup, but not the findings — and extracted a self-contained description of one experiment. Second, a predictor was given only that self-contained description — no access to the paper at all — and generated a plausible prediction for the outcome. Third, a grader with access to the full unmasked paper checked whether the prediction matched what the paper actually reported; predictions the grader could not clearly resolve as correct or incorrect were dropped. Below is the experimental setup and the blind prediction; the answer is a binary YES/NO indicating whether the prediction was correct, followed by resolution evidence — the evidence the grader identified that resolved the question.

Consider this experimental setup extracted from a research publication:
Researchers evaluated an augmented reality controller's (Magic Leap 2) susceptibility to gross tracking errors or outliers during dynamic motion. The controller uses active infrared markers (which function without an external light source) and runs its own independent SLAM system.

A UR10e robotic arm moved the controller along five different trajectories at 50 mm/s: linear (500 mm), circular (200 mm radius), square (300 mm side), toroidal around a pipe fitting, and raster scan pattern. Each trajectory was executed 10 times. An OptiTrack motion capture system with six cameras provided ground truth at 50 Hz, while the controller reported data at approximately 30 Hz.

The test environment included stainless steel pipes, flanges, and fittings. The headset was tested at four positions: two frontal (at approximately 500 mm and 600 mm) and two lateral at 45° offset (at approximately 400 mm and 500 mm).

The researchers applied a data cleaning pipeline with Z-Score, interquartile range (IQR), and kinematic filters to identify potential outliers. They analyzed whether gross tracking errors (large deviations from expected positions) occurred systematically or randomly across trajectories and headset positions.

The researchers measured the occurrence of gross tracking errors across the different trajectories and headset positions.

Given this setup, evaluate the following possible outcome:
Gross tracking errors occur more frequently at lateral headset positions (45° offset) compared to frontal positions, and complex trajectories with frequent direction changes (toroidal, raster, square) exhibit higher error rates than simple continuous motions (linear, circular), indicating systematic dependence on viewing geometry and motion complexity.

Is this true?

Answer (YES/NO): NO